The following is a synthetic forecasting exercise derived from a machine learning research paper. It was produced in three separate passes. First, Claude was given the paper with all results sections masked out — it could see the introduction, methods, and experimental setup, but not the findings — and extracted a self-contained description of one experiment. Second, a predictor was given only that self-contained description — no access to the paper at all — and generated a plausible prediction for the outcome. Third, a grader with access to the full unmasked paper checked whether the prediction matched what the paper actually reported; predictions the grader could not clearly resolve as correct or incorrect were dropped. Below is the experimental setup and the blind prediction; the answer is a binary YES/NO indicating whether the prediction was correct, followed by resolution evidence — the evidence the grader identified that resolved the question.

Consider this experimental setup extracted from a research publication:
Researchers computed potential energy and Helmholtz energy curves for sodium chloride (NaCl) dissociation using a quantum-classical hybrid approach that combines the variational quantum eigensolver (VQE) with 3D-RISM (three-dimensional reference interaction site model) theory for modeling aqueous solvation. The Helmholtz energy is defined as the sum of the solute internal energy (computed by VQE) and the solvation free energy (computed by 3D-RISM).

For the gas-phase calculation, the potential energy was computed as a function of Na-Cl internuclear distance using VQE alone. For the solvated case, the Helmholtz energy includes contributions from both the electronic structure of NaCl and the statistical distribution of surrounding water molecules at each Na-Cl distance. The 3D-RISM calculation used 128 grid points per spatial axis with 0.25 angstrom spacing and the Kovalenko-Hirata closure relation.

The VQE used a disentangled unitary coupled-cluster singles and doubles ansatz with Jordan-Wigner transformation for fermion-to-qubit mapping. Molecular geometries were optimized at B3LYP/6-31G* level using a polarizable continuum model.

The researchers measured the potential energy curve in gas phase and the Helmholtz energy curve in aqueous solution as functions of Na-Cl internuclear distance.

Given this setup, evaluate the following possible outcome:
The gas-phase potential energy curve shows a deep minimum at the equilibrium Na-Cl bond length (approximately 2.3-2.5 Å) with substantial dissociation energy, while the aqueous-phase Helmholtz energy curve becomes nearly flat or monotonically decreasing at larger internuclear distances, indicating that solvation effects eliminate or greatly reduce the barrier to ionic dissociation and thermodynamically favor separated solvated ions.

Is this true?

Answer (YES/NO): NO